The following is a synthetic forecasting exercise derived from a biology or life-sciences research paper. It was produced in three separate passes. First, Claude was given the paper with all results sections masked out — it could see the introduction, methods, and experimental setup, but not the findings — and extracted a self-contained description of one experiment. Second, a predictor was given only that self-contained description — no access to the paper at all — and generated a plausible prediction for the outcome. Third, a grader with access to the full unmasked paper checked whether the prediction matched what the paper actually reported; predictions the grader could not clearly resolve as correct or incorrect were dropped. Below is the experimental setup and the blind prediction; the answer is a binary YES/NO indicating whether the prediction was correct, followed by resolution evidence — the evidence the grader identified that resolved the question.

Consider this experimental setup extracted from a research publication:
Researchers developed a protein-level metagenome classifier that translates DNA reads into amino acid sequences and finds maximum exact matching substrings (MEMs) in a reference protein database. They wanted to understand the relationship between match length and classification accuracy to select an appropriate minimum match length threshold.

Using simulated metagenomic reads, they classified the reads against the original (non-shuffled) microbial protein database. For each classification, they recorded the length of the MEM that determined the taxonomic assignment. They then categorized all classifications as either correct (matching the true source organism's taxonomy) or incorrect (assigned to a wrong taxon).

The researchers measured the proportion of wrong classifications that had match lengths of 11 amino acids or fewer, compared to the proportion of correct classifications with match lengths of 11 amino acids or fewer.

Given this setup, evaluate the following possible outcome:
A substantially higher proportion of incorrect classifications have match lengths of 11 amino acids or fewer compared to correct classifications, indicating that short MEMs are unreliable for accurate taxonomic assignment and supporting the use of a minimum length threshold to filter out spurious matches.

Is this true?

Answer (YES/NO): YES